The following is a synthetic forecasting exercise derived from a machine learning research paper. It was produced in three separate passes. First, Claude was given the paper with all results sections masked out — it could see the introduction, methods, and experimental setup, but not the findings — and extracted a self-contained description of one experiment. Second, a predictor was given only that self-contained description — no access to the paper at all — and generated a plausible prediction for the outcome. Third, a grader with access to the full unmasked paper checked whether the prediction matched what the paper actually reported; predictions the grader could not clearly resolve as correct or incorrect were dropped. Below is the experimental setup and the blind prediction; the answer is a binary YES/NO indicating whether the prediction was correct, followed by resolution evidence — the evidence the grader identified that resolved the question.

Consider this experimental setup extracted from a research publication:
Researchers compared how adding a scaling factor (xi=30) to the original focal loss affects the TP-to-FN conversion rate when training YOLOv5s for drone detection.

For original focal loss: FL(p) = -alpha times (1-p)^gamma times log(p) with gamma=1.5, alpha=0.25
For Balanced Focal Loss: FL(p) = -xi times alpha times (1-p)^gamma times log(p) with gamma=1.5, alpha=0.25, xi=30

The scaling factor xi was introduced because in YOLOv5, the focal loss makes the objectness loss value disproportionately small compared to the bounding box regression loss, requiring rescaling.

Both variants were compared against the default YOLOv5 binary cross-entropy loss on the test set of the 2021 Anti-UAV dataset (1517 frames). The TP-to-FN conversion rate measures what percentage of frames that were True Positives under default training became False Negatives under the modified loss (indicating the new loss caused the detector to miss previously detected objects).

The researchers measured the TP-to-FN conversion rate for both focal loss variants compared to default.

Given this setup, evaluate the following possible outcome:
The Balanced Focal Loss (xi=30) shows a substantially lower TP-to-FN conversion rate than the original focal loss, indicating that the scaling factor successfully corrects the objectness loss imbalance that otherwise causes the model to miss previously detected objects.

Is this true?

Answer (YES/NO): YES